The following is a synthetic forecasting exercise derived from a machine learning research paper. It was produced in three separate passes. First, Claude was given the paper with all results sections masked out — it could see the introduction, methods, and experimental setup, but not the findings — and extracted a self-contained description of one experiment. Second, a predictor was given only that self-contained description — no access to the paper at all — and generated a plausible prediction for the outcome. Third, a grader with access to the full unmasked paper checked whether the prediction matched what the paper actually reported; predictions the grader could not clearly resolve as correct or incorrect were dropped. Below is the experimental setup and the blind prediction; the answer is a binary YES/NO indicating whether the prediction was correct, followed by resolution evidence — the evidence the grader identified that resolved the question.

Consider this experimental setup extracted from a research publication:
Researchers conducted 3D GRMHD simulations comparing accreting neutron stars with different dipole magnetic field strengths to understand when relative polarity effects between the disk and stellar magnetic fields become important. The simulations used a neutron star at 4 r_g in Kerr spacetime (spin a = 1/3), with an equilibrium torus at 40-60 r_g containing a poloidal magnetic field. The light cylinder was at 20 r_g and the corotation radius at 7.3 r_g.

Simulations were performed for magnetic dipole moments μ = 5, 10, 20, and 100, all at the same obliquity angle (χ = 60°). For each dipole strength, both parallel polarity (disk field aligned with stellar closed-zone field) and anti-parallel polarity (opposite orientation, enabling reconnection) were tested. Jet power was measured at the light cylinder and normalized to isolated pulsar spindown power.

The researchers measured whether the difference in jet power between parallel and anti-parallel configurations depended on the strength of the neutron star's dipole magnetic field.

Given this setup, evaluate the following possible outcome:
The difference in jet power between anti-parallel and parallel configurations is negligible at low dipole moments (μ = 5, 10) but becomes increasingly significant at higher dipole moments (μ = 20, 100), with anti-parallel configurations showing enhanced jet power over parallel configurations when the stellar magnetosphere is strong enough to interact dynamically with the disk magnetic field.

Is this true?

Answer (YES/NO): NO